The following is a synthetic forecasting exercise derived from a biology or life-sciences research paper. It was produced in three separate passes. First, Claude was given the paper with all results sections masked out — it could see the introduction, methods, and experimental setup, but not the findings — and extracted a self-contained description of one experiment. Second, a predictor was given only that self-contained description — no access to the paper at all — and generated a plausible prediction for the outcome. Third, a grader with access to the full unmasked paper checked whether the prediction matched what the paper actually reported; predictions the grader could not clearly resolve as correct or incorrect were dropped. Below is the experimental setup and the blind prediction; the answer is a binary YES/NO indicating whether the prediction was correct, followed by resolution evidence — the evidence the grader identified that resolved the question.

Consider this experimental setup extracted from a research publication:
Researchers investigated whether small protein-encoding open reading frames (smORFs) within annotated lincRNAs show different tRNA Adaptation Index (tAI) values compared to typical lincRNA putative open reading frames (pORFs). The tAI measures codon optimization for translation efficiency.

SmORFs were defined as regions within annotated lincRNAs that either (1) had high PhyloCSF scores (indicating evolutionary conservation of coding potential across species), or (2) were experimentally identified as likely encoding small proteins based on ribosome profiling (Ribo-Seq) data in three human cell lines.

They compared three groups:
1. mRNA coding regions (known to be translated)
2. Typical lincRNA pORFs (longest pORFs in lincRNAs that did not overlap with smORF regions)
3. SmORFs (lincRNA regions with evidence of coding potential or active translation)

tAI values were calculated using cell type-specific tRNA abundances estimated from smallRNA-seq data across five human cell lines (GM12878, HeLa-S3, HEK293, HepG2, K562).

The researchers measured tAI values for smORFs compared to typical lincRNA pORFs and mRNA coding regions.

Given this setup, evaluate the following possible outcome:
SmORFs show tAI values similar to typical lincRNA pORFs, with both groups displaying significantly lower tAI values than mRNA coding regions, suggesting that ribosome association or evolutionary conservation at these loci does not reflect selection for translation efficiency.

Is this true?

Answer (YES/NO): NO